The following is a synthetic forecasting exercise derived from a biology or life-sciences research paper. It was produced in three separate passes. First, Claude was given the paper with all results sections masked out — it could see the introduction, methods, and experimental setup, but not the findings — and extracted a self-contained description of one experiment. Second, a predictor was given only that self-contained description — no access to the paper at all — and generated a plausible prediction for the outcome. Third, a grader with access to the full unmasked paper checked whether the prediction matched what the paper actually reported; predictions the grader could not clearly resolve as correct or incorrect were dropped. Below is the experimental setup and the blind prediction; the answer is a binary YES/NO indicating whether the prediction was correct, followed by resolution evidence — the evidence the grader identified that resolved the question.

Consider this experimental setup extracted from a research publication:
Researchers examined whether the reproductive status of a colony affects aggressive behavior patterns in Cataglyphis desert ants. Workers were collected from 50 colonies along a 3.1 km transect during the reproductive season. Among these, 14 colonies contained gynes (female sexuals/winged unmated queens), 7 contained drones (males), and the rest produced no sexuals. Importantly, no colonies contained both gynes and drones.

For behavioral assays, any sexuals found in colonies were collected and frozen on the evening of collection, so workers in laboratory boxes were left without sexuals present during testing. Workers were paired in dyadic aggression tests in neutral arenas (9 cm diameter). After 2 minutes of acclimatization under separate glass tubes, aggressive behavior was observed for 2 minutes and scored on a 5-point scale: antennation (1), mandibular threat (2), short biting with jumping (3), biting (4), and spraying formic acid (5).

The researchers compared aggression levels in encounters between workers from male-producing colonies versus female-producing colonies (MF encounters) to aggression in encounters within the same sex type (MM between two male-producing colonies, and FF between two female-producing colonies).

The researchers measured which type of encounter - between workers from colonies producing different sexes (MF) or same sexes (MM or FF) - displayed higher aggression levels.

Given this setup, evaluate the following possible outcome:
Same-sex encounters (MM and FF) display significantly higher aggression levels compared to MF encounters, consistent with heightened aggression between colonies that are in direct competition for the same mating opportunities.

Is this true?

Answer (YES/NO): NO